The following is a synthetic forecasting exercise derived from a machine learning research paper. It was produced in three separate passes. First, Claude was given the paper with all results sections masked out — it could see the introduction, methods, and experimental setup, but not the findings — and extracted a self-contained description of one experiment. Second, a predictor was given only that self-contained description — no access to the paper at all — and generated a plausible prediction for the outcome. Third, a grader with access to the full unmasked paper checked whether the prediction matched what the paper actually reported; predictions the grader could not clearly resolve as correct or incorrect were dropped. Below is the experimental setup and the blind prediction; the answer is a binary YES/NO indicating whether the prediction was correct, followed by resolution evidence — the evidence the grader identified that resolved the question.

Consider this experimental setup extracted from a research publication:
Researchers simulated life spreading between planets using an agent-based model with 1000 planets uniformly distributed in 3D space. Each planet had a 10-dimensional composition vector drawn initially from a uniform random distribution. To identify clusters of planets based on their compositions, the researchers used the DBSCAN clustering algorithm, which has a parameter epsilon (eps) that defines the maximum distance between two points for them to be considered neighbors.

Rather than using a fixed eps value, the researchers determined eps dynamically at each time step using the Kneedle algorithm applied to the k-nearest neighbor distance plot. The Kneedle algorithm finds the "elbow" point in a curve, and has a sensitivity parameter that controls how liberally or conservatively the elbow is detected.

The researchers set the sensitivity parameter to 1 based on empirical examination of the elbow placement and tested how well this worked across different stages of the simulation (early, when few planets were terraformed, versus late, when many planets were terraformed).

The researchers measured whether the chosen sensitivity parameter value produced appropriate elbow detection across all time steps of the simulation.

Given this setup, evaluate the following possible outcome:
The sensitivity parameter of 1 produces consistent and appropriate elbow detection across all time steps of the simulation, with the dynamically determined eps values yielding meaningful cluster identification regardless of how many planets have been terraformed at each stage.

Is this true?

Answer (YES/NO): NO